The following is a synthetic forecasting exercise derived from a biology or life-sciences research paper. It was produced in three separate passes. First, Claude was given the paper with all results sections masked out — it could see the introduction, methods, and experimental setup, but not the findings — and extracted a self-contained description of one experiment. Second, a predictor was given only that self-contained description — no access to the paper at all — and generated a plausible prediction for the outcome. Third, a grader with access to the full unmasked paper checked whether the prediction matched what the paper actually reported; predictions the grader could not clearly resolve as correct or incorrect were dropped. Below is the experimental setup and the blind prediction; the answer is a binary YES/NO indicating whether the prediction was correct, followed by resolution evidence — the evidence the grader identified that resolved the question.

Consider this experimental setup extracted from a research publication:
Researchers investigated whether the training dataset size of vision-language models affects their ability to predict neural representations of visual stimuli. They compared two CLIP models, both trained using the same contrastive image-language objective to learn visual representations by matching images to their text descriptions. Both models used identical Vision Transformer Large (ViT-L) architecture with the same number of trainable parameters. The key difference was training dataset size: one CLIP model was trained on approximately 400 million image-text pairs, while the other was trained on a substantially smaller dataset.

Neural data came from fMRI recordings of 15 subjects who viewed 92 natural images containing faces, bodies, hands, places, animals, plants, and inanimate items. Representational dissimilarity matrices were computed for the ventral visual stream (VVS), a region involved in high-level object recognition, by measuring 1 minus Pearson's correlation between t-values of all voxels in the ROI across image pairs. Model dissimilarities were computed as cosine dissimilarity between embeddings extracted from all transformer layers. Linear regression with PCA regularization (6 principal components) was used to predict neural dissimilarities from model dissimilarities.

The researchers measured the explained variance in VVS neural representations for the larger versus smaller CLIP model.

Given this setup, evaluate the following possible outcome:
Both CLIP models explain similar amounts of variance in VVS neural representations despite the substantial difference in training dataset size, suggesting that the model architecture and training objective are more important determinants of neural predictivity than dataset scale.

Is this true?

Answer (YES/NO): YES